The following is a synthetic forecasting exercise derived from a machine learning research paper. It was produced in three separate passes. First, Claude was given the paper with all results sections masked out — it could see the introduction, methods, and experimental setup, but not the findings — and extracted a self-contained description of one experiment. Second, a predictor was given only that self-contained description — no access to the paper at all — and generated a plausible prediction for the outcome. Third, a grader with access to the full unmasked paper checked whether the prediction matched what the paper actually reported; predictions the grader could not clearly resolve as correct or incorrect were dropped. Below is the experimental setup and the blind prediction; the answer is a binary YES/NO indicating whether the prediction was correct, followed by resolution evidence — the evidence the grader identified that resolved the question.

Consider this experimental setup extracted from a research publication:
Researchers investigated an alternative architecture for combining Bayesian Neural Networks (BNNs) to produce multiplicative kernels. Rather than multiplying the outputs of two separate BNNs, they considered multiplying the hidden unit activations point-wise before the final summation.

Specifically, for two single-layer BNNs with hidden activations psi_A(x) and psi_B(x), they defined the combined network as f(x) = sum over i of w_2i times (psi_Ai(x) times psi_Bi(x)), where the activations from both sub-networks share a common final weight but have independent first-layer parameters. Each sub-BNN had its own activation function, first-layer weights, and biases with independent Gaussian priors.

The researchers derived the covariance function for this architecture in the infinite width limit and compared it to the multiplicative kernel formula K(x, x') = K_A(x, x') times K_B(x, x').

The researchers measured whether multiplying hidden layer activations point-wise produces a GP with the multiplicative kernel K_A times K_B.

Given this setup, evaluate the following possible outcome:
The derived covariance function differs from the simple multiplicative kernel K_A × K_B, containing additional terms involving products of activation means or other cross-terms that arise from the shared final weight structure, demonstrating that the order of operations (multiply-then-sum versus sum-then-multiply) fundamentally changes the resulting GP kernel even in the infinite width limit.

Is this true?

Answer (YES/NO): NO